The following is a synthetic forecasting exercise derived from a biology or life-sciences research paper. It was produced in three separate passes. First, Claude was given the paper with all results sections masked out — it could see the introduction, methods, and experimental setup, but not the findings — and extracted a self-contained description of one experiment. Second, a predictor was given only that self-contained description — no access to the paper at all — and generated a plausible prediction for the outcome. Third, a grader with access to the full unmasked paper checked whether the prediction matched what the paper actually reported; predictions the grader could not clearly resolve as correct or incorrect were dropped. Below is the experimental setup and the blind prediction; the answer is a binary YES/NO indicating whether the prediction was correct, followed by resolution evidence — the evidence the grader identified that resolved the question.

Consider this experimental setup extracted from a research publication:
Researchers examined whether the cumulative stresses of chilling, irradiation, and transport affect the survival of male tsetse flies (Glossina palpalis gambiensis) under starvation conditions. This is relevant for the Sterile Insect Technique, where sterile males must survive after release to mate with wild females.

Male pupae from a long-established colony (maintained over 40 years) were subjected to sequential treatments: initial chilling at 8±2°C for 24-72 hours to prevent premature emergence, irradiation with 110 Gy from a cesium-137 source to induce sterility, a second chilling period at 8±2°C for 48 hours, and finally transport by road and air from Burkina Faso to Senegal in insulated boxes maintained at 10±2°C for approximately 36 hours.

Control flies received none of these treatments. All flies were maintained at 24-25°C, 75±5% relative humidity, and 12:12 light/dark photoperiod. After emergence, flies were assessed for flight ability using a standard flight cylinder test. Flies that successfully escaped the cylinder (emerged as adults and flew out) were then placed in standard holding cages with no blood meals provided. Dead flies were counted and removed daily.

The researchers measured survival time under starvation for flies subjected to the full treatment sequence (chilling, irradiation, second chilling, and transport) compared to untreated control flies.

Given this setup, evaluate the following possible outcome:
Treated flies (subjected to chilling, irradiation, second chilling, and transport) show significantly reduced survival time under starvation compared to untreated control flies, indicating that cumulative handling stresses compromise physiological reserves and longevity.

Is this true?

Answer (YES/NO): NO